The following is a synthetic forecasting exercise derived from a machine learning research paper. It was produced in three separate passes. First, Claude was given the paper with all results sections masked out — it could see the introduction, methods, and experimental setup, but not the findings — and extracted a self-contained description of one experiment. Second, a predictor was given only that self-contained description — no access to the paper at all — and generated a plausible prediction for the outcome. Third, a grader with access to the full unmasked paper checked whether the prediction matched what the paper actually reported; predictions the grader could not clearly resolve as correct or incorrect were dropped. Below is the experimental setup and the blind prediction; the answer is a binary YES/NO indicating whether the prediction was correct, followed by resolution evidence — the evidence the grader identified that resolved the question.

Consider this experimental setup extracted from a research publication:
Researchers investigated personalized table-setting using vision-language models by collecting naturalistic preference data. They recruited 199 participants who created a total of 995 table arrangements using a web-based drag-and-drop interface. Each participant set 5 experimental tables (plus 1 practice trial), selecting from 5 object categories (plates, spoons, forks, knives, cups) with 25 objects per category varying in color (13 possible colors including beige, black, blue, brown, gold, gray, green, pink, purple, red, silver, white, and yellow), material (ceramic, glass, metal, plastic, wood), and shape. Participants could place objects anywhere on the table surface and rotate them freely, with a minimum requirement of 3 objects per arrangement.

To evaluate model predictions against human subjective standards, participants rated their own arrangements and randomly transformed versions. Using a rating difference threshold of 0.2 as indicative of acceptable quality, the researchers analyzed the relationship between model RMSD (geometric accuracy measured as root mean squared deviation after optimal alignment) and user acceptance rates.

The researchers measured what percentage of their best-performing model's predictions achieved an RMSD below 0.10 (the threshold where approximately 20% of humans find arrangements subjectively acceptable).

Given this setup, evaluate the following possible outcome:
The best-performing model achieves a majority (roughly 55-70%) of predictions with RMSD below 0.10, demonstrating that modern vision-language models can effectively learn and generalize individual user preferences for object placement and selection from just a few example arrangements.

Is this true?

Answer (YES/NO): NO